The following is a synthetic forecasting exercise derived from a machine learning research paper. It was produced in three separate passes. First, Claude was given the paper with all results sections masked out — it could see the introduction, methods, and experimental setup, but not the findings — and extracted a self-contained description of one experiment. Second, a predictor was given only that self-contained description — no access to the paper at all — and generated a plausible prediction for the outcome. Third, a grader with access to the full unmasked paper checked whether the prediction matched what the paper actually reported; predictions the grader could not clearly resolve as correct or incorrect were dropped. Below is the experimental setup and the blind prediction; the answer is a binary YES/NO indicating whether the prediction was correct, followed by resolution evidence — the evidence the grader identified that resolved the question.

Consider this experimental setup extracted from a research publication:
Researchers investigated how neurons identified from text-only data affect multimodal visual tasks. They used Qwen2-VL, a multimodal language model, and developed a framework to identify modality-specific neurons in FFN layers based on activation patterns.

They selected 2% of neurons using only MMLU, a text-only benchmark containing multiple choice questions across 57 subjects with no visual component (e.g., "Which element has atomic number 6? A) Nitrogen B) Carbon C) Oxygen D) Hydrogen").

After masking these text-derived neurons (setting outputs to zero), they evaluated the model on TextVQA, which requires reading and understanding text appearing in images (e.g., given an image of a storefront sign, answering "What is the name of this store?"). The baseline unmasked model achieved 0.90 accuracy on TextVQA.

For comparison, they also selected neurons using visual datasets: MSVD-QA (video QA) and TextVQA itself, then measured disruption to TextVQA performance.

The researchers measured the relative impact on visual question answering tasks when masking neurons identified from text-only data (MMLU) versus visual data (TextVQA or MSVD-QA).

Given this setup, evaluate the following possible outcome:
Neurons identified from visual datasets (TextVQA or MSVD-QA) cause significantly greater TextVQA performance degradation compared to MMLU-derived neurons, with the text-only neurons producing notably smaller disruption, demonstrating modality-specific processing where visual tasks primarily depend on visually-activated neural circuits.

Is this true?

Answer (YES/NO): YES